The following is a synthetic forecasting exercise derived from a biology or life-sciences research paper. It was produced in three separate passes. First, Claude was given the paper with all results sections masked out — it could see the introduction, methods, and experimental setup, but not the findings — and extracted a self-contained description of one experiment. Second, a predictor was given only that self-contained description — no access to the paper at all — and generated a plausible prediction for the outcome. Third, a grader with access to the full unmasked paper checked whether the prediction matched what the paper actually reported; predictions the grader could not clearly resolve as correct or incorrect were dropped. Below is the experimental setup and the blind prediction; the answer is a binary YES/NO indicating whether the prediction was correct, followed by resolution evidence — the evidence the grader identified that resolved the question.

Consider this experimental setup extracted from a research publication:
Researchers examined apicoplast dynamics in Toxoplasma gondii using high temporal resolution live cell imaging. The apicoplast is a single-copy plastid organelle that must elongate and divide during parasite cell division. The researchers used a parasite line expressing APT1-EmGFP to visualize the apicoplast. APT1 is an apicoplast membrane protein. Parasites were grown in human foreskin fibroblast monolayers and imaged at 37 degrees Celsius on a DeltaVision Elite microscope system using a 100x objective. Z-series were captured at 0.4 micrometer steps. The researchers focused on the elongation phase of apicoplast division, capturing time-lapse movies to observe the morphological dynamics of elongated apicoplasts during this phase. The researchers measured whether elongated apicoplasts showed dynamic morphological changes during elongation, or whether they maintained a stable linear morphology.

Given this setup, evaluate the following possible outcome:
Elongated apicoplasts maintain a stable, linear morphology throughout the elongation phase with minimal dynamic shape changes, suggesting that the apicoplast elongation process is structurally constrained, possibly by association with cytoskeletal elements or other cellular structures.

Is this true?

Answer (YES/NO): NO